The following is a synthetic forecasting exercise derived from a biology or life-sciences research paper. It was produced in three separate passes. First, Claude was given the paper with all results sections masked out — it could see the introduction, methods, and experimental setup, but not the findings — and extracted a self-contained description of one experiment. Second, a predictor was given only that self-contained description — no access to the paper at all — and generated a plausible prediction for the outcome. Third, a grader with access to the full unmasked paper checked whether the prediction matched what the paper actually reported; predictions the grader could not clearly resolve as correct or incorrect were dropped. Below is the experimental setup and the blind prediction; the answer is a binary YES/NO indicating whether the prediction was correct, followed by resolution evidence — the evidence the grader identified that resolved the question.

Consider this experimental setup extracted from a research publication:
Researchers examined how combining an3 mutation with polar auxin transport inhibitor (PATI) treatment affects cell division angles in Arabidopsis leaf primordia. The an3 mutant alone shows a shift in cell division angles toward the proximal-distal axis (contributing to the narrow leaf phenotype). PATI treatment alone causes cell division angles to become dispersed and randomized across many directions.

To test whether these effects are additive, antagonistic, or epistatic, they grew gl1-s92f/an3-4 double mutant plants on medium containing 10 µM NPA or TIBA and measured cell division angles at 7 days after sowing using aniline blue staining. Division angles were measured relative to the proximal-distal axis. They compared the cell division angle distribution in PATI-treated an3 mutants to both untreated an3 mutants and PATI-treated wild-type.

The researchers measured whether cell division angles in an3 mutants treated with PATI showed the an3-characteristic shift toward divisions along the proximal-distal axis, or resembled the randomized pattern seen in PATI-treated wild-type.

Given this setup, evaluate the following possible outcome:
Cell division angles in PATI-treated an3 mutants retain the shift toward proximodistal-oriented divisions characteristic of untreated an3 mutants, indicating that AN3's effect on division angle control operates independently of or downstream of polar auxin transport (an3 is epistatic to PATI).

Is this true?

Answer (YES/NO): NO